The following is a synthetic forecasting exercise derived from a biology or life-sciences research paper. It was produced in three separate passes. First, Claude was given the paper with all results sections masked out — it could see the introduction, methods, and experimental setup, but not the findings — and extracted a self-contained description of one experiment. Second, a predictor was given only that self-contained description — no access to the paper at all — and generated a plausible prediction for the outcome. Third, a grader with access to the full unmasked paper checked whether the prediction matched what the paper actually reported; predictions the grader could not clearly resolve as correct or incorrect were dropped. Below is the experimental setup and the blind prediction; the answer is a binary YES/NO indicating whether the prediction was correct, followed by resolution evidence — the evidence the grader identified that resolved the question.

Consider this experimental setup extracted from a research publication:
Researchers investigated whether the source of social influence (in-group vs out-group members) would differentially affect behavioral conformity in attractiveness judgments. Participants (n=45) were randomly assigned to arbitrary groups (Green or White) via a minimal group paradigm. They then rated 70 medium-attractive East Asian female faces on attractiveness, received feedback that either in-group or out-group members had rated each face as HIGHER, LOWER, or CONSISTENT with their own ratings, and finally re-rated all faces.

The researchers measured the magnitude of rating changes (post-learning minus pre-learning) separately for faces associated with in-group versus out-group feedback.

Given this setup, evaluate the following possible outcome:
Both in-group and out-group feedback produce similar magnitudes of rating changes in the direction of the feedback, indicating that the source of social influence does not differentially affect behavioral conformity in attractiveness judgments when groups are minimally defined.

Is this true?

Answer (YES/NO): YES